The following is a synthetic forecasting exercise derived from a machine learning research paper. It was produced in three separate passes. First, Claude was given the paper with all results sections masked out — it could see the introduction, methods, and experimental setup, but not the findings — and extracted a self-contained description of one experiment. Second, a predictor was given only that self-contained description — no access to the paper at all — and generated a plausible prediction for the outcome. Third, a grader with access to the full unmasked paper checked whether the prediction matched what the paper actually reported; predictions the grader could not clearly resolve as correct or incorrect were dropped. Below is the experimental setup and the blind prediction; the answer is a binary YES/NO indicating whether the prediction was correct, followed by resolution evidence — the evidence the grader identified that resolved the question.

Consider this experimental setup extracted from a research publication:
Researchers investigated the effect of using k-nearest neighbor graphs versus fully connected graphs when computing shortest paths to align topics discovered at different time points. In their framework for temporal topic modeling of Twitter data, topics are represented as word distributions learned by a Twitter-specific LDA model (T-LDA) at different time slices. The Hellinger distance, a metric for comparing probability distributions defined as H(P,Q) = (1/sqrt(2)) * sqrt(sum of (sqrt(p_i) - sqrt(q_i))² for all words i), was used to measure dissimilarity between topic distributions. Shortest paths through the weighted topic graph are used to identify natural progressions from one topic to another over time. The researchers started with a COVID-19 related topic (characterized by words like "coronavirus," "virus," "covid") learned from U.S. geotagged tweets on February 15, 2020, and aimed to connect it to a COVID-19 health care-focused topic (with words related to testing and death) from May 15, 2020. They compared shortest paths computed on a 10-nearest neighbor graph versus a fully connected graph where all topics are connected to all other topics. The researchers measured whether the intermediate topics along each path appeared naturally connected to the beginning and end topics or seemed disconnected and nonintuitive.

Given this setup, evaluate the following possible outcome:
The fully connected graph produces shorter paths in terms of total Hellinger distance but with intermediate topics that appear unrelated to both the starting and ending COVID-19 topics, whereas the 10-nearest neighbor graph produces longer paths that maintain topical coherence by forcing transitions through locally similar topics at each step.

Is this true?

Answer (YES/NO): YES